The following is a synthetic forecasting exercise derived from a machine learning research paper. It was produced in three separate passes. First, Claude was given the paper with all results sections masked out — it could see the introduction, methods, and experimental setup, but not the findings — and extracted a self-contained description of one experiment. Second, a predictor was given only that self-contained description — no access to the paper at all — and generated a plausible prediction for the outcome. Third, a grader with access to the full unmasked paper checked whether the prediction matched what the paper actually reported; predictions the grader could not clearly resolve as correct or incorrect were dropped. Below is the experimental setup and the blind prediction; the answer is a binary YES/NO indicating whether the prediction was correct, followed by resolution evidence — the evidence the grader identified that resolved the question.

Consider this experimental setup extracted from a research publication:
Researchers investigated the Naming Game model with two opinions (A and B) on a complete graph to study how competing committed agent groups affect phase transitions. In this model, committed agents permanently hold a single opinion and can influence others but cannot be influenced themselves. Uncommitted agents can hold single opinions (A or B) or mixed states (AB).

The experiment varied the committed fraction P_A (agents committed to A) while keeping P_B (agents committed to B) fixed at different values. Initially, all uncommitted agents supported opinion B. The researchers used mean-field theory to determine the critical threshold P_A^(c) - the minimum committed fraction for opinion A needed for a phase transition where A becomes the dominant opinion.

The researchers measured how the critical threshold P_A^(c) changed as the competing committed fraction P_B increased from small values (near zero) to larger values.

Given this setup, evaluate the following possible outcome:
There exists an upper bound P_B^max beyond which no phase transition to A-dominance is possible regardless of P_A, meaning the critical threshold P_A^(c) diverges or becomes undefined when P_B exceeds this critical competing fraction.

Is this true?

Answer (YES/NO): NO